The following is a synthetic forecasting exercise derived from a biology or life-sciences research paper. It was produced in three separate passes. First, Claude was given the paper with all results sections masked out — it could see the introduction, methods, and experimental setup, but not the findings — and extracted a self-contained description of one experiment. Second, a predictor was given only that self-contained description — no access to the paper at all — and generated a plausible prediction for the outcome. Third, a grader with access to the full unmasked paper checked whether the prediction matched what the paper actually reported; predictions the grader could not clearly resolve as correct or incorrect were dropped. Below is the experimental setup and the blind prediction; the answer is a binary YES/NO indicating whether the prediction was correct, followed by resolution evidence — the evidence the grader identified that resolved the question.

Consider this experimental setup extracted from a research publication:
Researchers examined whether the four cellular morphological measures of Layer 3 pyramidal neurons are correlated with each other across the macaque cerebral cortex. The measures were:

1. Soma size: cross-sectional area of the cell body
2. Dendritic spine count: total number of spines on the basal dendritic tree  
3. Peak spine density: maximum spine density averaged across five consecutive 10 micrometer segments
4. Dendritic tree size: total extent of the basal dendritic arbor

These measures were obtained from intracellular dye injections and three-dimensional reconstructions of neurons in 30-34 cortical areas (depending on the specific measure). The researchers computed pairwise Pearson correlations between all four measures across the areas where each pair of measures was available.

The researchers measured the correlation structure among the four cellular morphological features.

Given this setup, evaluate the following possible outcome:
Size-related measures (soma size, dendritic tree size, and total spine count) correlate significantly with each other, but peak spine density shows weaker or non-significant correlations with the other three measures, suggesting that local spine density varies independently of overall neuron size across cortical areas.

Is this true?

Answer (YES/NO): NO